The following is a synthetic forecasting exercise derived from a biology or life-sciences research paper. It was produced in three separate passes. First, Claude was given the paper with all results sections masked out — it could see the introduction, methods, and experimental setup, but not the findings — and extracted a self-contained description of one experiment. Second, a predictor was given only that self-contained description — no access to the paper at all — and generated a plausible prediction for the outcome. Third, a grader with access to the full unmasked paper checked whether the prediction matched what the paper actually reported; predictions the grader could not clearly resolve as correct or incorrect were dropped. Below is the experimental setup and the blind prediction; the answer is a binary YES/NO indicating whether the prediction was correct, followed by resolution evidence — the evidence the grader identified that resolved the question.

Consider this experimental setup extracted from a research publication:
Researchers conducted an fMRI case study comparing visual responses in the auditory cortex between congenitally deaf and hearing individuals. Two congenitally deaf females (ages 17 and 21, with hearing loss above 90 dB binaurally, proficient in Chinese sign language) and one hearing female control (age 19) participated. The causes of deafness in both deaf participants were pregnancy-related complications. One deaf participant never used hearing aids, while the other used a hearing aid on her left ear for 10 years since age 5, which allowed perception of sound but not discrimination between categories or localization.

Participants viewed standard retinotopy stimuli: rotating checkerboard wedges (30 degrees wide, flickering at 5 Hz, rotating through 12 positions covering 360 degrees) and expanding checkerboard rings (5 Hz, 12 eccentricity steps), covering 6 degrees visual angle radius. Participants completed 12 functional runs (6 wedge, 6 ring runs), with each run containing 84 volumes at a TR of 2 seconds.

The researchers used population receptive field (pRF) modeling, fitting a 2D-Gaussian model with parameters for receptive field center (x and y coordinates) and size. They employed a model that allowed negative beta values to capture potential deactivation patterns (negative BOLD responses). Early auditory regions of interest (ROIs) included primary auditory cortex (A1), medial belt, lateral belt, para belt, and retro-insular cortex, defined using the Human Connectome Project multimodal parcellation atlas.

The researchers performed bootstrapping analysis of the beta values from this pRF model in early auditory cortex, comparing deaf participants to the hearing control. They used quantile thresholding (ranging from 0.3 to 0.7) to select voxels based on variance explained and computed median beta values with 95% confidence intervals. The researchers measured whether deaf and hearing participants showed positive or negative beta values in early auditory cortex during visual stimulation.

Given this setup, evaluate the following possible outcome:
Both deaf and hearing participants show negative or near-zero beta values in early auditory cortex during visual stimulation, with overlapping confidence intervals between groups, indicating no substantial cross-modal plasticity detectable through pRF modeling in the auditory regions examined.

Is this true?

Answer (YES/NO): NO